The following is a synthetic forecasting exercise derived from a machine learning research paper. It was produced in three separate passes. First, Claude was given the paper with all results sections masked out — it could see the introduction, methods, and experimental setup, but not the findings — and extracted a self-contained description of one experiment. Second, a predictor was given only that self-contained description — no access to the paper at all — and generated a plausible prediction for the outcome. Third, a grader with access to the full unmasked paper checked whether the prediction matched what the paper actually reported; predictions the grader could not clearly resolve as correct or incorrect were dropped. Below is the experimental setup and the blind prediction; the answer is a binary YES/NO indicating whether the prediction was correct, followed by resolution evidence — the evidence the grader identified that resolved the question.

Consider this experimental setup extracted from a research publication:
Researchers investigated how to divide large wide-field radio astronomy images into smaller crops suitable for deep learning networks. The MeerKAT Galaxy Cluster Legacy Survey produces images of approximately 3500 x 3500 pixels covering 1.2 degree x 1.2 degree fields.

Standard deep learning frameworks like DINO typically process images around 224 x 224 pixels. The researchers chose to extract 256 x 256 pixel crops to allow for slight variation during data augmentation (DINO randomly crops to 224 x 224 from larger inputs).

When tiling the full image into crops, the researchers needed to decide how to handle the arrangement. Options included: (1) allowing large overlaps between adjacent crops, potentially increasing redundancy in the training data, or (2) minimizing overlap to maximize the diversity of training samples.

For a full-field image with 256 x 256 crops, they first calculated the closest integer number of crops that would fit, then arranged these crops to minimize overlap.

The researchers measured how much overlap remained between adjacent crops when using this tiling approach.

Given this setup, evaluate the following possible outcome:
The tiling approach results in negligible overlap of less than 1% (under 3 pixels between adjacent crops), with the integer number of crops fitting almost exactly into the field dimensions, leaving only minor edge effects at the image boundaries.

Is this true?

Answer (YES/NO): NO